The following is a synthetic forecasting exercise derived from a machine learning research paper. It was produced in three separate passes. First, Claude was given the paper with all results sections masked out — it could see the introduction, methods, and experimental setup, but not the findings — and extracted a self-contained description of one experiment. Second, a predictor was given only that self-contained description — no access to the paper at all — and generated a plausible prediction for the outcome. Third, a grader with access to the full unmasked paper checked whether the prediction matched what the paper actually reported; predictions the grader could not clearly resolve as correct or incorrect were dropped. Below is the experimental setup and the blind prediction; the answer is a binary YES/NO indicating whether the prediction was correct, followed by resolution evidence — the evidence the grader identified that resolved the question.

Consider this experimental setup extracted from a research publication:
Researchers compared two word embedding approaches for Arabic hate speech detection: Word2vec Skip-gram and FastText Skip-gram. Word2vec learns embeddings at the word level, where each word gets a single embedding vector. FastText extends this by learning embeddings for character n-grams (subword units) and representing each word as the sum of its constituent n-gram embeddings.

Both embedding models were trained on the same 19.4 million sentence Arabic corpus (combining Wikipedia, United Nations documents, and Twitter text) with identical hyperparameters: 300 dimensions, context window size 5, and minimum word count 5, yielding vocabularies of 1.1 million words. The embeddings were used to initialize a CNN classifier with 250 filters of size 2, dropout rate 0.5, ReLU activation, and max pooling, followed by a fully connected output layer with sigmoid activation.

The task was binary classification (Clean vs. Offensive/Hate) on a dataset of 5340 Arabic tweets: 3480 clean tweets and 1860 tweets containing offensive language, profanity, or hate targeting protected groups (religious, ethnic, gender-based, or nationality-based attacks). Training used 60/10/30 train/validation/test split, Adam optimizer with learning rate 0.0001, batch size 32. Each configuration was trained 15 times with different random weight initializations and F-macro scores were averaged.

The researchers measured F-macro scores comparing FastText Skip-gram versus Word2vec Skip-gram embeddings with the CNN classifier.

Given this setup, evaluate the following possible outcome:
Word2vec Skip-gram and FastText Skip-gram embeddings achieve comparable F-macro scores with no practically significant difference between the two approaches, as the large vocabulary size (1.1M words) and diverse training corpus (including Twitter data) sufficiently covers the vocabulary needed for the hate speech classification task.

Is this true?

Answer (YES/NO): NO